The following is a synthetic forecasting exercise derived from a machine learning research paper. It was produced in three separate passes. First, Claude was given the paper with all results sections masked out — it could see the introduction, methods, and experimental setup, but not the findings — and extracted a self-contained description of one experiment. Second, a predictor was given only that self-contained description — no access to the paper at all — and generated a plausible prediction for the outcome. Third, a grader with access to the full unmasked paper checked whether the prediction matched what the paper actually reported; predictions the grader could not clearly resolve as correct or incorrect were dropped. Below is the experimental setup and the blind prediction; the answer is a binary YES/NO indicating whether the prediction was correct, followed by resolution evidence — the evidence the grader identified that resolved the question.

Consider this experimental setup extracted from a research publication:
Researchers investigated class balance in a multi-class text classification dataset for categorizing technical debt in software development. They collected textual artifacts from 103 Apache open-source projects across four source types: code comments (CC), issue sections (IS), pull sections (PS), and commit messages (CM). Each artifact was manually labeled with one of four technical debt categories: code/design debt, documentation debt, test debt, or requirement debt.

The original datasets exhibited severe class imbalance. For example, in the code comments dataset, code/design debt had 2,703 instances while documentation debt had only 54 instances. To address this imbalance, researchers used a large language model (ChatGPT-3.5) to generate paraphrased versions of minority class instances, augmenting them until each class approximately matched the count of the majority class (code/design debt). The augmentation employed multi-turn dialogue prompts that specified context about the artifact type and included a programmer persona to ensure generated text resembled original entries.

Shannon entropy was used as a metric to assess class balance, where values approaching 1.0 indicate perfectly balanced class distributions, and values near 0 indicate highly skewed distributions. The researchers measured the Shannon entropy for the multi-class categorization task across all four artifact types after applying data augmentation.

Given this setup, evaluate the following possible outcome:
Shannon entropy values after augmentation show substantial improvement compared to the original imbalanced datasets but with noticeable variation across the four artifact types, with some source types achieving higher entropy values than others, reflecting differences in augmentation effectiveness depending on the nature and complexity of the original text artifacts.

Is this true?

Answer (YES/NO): NO